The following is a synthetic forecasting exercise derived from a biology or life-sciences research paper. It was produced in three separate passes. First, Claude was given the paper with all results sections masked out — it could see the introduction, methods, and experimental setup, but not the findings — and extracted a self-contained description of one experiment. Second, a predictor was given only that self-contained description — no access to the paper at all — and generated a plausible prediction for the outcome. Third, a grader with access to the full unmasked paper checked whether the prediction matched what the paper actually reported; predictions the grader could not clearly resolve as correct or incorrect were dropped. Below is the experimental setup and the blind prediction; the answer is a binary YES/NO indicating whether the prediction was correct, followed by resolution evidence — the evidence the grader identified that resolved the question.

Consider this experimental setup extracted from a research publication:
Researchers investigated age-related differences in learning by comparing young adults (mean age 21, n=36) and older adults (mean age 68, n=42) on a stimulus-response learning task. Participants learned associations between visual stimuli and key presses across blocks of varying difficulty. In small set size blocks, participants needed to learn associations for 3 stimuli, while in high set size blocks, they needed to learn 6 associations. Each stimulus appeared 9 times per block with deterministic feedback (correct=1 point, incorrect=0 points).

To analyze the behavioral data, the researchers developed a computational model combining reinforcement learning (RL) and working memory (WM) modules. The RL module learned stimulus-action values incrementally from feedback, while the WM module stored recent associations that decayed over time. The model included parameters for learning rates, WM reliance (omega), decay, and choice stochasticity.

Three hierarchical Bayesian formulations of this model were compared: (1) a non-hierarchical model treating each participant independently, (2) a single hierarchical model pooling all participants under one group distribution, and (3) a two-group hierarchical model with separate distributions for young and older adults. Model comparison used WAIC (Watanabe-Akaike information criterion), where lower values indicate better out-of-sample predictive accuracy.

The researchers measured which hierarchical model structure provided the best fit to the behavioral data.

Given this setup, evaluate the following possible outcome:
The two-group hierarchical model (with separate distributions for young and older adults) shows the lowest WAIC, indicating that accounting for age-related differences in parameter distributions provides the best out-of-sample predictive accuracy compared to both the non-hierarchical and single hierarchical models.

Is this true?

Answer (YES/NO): YES